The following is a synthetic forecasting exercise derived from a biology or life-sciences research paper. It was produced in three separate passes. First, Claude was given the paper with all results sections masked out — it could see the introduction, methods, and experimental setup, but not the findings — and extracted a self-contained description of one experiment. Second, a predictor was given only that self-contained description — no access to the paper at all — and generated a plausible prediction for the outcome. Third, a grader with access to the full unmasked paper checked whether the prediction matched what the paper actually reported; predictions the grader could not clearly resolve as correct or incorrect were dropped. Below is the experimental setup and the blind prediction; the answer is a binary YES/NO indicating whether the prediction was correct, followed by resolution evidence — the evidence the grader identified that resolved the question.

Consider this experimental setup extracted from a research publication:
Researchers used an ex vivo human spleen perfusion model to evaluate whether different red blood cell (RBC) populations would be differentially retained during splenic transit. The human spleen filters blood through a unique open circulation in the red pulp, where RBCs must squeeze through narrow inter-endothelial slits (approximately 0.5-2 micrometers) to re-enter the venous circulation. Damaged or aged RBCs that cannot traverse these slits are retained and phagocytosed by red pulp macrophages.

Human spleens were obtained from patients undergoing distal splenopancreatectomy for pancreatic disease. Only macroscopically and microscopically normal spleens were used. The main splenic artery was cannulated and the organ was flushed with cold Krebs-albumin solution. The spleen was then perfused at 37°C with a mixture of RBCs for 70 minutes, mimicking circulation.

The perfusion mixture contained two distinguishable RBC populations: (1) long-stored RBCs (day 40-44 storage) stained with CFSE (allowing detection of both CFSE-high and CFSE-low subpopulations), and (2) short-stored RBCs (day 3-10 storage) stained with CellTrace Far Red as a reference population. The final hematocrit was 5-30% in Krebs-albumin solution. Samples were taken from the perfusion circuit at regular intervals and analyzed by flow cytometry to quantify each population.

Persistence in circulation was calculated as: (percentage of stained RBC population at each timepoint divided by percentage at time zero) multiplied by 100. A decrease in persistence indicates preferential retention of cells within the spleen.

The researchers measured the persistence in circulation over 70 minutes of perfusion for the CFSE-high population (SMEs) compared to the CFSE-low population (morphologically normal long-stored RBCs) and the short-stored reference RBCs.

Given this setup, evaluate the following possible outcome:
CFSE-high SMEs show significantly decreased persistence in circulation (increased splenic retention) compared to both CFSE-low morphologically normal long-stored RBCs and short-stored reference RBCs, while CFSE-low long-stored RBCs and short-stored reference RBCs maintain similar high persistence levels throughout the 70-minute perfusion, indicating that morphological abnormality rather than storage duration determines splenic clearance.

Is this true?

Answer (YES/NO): YES